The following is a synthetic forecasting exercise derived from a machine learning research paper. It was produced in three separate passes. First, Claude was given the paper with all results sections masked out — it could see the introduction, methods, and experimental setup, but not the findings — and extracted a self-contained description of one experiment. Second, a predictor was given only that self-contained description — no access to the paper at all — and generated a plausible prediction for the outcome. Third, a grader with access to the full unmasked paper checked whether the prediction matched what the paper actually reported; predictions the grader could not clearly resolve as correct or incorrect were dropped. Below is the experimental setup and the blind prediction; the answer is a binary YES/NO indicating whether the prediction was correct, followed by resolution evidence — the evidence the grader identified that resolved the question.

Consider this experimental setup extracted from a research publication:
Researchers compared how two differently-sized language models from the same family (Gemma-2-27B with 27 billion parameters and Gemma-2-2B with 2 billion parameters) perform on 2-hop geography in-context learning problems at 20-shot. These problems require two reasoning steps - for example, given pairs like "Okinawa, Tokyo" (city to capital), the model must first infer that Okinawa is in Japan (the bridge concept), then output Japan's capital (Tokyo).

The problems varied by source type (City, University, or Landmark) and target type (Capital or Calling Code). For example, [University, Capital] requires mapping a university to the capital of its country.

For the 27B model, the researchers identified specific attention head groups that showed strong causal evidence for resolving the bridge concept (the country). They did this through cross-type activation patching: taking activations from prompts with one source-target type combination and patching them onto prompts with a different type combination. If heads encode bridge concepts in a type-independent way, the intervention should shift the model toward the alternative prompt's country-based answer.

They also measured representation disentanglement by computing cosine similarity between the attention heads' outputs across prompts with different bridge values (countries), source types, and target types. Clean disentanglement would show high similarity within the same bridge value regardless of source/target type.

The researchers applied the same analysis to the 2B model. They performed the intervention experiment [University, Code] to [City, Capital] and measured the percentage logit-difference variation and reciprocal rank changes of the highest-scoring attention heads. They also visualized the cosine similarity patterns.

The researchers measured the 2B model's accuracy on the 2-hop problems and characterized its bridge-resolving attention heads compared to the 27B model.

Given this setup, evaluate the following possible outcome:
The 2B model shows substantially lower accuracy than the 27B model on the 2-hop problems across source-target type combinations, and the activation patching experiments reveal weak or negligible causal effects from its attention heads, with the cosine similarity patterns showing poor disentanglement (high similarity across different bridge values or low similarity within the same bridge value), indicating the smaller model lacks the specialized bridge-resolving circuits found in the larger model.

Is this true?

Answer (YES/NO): NO